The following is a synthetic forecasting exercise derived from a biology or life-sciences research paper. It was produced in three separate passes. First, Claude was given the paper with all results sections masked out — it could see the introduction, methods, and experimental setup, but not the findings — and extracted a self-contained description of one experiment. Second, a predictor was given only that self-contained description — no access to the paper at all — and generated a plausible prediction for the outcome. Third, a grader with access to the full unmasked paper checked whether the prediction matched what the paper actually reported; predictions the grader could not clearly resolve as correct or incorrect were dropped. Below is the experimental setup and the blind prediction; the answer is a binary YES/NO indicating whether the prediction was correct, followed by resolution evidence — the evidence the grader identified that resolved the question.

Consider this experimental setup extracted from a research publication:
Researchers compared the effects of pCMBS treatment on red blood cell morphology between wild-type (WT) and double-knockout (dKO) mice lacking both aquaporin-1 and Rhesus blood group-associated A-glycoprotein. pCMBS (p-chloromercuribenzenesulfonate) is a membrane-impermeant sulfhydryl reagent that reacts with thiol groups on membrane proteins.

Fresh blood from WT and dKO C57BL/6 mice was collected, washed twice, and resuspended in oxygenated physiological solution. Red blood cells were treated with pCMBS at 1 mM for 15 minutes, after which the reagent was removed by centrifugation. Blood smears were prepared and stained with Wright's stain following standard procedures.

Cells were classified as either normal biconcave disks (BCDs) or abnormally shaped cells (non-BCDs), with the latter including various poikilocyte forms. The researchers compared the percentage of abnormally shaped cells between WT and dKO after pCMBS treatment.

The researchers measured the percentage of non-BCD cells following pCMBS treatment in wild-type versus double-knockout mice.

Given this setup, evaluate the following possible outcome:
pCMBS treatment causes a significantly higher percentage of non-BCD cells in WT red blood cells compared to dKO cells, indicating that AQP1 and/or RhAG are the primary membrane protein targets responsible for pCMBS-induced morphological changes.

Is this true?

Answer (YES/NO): NO